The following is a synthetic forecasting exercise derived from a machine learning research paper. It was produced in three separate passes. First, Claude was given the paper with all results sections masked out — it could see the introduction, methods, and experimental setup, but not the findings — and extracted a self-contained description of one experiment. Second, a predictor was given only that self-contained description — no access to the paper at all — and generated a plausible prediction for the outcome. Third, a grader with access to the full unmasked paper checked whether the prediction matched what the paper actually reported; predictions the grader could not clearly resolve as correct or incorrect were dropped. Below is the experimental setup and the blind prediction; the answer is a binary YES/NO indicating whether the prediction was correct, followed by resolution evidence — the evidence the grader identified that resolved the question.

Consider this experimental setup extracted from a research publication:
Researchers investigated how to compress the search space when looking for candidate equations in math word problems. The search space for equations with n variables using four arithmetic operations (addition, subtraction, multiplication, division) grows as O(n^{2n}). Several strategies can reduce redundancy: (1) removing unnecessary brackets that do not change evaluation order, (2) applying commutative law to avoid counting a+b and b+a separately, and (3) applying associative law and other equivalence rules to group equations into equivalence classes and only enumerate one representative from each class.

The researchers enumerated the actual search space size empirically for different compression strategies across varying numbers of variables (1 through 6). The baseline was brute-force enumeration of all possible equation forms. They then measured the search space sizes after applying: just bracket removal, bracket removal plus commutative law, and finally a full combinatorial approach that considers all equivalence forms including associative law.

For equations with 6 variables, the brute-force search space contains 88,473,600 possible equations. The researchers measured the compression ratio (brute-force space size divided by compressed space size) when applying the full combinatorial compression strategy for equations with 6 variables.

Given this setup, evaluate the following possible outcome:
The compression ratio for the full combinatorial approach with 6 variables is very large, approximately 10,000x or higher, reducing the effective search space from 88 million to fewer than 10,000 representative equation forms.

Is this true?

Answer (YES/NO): NO